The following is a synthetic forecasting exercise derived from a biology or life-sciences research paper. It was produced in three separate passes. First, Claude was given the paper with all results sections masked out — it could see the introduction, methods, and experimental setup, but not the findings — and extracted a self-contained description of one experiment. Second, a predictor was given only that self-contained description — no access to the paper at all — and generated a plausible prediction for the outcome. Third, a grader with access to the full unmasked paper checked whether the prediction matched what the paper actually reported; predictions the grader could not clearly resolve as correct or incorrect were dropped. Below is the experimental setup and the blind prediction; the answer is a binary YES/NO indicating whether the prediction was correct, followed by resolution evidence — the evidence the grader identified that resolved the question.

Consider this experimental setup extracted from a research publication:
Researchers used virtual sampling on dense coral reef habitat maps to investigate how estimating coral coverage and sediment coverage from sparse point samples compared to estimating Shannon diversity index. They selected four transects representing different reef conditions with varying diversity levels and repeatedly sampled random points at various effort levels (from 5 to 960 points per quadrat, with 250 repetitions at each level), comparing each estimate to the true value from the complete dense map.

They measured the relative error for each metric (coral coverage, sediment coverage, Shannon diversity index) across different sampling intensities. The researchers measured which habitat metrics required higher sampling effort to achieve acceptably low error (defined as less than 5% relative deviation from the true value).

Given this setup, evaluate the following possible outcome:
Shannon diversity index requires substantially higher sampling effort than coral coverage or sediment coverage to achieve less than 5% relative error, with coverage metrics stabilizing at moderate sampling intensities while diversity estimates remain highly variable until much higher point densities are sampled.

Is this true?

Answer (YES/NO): NO